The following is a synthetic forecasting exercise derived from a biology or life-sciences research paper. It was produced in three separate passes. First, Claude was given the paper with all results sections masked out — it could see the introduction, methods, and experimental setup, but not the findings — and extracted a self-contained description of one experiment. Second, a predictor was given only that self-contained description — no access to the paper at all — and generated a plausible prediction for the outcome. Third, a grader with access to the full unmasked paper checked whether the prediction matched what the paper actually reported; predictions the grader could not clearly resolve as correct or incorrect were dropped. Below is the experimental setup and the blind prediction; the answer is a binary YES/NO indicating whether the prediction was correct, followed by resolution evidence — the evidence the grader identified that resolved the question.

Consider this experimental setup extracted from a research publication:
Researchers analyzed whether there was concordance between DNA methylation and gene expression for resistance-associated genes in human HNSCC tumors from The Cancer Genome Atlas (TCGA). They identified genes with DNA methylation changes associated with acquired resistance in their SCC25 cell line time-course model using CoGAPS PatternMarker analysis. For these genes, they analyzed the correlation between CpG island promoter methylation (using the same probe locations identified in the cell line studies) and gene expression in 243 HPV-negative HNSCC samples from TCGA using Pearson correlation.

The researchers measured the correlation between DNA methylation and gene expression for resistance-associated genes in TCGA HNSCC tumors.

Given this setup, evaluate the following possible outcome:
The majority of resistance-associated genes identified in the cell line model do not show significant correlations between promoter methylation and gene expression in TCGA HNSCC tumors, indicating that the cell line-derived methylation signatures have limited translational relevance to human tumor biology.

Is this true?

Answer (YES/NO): NO